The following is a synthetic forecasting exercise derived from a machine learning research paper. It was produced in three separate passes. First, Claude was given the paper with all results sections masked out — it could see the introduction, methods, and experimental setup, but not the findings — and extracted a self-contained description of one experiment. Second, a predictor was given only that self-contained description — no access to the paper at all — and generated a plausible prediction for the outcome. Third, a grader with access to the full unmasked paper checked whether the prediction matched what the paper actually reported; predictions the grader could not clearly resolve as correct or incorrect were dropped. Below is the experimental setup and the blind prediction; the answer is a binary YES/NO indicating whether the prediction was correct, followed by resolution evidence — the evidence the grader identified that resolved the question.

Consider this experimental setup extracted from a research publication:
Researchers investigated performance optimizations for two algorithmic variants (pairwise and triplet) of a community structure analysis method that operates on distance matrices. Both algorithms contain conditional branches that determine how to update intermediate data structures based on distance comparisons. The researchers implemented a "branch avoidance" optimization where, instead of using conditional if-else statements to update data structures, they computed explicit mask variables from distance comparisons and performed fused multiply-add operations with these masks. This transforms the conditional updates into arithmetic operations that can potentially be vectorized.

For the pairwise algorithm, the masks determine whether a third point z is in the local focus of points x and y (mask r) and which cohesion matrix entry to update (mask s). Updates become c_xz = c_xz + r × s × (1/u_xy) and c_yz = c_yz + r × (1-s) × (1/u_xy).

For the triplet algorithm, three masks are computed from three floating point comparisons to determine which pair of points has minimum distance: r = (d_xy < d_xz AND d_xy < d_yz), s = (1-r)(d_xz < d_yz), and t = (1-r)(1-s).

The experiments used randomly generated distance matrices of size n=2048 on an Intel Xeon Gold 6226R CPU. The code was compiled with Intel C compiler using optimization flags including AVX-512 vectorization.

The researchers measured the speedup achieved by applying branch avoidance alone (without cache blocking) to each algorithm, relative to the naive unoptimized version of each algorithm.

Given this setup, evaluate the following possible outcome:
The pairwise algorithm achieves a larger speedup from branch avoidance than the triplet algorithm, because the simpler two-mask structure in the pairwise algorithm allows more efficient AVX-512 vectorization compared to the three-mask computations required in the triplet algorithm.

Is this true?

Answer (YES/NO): NO